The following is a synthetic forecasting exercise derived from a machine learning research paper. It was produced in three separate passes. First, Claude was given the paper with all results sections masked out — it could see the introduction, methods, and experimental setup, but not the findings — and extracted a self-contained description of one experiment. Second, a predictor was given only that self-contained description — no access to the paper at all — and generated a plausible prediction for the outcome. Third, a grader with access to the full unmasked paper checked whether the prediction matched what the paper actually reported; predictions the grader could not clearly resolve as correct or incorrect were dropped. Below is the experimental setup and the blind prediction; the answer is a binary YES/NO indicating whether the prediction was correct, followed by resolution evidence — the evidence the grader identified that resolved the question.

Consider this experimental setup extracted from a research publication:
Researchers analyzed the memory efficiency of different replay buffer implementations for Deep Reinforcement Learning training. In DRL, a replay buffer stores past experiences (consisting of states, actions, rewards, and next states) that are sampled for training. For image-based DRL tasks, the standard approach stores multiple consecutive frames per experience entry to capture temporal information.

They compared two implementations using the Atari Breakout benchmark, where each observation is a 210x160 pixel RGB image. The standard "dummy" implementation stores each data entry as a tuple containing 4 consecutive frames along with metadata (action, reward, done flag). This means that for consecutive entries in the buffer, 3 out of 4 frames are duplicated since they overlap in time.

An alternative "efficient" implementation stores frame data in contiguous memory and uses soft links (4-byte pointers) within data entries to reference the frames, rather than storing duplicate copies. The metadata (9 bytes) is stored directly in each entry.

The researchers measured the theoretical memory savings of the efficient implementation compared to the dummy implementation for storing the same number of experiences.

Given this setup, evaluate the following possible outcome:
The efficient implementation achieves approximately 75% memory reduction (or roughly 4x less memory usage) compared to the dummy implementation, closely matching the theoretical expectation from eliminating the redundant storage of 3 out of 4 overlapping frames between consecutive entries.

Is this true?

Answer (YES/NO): YES